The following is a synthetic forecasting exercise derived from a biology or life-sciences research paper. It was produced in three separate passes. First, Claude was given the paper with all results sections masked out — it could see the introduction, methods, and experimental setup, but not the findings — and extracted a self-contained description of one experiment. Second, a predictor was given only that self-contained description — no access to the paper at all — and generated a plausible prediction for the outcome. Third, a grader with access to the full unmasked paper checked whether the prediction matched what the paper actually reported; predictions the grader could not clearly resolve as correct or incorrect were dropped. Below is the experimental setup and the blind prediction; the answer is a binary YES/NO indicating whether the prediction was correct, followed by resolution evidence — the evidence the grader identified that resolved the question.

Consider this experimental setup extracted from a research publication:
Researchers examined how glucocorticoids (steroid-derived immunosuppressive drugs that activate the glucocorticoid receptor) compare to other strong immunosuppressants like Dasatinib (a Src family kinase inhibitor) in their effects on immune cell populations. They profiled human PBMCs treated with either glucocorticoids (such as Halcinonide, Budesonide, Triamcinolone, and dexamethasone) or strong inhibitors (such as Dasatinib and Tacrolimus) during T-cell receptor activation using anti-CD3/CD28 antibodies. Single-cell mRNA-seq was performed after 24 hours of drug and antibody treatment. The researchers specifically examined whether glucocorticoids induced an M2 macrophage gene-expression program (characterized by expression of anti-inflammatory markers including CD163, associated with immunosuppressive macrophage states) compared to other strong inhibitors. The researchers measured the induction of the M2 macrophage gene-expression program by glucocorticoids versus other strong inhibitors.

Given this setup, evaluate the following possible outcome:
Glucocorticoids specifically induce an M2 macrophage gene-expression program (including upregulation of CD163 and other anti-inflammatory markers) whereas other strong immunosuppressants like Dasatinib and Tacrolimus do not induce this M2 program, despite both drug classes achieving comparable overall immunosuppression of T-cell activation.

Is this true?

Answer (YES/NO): YES